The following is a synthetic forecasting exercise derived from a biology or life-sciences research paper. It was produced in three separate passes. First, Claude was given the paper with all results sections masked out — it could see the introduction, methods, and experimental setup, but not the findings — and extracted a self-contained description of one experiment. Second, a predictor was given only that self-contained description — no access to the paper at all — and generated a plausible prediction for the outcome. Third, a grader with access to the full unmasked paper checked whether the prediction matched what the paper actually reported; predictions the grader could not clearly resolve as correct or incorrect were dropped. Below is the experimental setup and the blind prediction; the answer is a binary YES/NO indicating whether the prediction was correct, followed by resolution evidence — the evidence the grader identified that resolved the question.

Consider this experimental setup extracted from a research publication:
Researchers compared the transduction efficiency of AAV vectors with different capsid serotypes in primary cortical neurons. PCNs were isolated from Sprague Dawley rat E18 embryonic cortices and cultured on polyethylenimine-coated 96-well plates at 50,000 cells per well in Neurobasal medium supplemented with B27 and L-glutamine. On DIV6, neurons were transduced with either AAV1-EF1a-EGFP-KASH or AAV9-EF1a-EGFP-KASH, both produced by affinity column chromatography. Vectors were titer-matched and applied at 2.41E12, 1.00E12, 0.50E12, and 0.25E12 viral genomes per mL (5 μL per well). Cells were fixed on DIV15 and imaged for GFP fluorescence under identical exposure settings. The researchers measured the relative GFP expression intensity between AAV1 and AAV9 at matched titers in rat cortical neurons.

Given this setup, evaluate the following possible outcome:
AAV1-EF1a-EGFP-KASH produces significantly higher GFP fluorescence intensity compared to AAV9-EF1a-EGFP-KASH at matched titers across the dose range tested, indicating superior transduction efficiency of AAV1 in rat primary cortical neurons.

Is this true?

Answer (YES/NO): YES